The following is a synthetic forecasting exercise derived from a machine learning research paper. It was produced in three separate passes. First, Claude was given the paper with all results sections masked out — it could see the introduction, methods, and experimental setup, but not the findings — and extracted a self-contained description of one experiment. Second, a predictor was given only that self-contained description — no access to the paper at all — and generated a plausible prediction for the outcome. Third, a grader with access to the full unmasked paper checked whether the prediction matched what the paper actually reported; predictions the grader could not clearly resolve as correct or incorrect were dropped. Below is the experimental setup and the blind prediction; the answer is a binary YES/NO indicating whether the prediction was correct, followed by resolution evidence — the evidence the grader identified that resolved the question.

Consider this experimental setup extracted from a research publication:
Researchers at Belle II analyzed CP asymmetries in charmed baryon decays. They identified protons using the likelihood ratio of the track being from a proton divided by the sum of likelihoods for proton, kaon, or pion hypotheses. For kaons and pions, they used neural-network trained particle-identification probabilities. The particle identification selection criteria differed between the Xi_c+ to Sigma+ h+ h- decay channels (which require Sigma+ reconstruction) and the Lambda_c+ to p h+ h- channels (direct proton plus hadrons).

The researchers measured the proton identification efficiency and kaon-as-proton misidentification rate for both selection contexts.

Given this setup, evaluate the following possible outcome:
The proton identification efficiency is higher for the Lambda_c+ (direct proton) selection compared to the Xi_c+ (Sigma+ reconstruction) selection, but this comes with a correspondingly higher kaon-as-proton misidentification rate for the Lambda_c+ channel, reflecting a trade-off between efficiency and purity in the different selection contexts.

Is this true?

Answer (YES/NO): NO